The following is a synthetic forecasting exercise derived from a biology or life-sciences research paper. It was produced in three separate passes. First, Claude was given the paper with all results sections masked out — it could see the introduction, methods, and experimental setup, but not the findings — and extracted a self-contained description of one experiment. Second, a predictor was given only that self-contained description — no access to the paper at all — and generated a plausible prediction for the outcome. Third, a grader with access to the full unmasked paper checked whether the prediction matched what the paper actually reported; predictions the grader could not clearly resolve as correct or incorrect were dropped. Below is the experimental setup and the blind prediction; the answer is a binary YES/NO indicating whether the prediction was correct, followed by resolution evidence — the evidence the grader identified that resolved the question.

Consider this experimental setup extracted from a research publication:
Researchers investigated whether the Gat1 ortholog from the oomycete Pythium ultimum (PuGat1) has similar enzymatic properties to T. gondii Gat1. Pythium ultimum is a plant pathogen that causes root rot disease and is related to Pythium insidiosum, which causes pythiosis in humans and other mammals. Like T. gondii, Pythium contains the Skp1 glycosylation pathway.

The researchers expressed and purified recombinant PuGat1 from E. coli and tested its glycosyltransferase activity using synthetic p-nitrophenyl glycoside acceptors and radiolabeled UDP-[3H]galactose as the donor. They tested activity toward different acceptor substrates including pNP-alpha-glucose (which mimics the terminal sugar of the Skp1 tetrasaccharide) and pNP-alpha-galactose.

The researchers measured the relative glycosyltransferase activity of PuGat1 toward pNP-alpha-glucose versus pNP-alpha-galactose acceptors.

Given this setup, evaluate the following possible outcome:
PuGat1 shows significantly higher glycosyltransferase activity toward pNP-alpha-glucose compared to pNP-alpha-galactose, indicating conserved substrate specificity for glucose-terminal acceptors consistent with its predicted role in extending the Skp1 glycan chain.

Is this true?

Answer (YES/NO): YES